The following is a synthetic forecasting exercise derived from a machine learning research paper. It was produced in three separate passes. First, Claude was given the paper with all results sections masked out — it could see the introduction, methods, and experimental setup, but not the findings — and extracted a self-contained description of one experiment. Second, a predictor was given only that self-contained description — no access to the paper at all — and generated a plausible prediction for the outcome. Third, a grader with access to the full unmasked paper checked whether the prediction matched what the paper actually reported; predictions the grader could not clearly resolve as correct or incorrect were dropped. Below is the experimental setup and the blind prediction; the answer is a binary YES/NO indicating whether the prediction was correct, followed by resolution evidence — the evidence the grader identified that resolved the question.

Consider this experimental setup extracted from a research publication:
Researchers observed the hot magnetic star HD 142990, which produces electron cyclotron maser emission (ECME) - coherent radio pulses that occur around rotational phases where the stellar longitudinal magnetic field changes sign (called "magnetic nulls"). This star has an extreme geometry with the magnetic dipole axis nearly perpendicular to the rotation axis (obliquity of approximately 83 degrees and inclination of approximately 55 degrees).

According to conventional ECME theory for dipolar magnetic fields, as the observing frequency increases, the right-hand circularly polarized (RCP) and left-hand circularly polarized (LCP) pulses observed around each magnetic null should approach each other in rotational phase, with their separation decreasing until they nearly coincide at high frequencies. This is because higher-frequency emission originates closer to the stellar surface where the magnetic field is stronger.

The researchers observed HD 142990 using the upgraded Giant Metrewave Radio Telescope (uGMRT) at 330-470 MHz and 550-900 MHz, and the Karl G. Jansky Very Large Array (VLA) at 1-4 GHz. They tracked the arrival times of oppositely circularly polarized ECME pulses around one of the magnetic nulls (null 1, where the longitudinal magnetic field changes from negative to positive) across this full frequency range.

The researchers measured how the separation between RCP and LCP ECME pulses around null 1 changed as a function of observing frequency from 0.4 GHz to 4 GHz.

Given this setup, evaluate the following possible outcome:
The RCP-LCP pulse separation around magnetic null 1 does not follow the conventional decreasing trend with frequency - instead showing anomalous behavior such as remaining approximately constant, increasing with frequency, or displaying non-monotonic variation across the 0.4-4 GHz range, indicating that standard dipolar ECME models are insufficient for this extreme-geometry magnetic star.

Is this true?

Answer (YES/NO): YES